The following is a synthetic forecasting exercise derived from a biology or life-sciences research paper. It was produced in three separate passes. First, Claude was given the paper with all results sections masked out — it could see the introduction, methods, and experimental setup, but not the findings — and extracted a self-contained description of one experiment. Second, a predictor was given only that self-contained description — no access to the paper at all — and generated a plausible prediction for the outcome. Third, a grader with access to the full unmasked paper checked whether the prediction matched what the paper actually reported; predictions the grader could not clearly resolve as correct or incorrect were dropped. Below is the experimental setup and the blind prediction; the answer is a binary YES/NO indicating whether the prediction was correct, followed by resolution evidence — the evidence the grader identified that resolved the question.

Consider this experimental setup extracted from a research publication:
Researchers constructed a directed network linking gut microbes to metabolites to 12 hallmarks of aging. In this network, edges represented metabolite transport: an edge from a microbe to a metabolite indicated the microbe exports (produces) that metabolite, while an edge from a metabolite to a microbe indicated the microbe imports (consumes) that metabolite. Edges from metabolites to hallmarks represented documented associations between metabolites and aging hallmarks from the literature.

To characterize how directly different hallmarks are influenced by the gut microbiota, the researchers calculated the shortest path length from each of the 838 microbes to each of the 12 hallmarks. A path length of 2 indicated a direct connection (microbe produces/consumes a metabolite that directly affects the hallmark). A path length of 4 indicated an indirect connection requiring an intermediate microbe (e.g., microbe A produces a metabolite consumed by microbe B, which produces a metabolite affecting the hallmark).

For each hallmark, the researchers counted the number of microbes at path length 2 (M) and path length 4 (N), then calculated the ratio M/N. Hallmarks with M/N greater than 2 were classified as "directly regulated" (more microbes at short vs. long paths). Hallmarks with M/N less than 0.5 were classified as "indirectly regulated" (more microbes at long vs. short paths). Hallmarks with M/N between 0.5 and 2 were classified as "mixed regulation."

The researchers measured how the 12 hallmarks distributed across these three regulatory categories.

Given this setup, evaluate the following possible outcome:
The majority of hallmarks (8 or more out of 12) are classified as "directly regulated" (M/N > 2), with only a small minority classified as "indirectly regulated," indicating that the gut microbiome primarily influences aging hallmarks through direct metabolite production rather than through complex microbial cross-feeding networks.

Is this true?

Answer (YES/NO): YES